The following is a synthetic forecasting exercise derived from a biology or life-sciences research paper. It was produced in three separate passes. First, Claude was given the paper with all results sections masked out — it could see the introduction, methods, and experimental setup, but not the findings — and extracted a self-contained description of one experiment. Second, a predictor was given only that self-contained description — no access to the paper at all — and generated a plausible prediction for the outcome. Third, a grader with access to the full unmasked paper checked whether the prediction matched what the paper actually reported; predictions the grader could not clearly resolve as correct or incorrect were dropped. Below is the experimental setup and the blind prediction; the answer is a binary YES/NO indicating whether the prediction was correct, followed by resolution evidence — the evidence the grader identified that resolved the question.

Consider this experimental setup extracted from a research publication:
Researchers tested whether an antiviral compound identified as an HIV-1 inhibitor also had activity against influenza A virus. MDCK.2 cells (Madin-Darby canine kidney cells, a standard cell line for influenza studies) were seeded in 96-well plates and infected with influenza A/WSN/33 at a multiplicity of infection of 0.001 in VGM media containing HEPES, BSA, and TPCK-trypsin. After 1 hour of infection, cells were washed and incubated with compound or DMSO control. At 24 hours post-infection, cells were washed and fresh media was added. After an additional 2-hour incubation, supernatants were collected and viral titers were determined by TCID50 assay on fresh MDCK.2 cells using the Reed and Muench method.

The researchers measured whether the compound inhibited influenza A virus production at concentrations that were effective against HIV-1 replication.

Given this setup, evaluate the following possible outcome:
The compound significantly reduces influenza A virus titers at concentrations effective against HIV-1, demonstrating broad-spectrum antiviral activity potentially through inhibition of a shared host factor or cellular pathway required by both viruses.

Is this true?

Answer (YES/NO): NO